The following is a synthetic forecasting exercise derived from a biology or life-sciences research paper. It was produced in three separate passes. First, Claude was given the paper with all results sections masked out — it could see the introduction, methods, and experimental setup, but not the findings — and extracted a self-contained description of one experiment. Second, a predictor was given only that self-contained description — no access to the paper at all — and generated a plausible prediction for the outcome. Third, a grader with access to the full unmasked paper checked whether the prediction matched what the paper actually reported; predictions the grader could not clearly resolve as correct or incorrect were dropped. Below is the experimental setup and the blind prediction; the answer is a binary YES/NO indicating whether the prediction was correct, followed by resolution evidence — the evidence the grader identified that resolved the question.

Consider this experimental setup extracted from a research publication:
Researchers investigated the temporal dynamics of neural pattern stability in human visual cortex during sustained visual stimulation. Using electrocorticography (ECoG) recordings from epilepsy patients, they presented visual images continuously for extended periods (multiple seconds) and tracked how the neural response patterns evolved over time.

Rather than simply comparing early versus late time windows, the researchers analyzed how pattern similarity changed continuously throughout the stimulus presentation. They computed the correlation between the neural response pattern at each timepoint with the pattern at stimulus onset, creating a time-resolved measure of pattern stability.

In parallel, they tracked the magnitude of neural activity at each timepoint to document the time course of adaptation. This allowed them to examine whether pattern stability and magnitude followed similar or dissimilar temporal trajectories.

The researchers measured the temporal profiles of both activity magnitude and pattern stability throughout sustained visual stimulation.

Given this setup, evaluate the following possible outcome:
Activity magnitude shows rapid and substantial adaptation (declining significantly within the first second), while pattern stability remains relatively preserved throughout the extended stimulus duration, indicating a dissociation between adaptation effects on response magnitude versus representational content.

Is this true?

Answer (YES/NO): YES